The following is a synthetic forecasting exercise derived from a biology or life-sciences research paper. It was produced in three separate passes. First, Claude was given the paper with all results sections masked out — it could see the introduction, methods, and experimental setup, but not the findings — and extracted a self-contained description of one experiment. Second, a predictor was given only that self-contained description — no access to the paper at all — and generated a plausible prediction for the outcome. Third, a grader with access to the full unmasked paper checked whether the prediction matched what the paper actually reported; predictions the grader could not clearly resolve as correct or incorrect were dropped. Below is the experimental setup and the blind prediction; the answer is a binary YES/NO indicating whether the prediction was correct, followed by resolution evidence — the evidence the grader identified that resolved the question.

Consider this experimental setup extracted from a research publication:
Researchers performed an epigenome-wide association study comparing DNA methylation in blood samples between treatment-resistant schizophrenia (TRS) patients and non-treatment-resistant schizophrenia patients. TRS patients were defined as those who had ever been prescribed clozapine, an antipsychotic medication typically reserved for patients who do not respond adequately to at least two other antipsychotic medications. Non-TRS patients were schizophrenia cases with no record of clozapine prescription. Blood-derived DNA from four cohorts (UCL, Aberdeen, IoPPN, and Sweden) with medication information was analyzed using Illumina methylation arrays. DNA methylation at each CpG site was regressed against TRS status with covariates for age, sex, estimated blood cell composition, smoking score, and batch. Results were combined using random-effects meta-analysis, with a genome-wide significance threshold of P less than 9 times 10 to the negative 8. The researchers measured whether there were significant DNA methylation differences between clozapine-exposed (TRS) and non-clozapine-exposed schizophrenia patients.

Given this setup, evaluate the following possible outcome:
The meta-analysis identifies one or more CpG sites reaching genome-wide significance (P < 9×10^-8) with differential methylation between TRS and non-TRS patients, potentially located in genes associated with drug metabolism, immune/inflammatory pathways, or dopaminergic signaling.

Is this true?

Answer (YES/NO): YES